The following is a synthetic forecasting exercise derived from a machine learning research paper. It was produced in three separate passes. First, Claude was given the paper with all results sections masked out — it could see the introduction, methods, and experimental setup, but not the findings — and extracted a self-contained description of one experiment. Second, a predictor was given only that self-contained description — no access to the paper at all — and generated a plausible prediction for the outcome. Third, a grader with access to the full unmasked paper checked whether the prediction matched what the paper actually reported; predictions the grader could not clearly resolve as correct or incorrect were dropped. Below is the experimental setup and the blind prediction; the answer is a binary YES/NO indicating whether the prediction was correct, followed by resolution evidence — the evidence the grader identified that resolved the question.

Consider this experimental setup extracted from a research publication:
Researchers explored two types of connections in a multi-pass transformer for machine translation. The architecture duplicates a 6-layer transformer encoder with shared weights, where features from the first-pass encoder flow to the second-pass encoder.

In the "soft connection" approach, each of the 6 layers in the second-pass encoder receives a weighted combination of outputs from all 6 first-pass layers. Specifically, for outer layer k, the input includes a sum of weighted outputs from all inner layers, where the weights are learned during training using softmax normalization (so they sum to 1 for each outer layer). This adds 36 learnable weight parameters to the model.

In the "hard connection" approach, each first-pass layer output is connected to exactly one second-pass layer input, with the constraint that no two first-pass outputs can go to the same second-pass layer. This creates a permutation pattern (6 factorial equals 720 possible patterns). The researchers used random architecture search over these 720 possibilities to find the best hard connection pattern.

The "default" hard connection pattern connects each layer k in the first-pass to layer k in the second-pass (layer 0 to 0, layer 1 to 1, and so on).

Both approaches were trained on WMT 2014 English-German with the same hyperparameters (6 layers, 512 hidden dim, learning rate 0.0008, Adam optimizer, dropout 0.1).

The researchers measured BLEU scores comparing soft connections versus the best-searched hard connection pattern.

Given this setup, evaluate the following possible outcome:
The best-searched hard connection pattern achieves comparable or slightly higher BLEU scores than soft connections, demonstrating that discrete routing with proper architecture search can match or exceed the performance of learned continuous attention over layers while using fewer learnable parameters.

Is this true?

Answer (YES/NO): YES